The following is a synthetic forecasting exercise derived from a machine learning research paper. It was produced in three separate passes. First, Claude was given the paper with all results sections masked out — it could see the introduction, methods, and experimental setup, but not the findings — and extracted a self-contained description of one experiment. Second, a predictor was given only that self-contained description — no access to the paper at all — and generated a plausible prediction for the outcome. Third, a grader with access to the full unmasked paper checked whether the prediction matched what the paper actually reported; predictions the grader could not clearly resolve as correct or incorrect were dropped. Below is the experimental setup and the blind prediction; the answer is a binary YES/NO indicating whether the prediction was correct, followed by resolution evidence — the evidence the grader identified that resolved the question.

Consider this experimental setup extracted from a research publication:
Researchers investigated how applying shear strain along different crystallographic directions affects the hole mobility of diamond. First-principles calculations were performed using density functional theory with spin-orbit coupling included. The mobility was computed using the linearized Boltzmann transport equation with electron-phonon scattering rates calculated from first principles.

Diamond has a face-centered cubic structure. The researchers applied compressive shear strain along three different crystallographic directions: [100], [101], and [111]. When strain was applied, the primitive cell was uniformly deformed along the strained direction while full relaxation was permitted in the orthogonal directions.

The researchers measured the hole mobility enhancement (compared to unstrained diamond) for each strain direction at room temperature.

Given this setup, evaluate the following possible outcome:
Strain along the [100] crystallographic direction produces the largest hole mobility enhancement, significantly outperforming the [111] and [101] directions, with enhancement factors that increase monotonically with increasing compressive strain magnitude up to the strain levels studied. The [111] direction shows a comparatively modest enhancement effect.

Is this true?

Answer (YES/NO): NO